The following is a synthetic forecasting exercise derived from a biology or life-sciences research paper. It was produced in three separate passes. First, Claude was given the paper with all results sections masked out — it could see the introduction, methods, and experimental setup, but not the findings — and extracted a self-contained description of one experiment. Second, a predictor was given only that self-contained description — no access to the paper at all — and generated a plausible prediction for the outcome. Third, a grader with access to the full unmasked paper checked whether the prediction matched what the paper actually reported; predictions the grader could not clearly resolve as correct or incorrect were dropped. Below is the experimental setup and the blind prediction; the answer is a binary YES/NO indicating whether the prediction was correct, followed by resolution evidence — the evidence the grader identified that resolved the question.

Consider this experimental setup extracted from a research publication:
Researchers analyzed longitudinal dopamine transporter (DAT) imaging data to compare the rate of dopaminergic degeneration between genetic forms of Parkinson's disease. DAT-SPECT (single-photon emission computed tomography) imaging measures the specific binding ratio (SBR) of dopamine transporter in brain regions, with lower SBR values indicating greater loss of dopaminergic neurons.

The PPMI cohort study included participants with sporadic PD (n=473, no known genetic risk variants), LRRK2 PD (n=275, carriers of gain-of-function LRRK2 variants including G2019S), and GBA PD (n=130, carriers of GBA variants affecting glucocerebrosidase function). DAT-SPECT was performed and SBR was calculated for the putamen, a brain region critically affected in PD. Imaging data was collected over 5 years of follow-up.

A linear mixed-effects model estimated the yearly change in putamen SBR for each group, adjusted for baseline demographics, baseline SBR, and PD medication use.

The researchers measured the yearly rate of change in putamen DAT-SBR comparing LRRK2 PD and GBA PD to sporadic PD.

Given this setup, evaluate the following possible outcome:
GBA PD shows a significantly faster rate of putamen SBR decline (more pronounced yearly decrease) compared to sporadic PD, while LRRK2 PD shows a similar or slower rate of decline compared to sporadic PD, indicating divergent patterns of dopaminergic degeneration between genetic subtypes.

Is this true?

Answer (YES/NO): NO